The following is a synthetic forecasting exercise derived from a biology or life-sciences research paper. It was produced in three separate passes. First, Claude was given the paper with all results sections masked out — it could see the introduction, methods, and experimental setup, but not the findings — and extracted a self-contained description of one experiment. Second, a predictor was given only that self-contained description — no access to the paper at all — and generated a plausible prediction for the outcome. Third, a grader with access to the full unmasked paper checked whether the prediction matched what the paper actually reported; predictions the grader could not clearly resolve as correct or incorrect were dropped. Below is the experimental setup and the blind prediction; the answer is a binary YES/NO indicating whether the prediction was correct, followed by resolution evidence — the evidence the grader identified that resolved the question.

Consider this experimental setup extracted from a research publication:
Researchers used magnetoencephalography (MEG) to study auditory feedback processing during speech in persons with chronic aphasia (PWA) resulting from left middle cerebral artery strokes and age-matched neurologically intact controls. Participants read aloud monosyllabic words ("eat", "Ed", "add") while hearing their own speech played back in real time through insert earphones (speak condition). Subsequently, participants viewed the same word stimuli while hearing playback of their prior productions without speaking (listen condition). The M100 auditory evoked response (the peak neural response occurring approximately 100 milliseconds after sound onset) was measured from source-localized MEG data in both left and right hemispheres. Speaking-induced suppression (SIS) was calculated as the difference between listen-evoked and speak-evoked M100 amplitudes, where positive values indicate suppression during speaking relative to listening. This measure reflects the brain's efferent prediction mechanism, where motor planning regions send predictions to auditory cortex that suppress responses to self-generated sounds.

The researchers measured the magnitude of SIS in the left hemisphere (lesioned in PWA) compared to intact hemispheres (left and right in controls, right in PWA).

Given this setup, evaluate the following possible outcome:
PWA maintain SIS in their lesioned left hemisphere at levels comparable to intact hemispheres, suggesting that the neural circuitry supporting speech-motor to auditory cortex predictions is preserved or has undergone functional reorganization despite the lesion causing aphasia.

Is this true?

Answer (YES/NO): YES